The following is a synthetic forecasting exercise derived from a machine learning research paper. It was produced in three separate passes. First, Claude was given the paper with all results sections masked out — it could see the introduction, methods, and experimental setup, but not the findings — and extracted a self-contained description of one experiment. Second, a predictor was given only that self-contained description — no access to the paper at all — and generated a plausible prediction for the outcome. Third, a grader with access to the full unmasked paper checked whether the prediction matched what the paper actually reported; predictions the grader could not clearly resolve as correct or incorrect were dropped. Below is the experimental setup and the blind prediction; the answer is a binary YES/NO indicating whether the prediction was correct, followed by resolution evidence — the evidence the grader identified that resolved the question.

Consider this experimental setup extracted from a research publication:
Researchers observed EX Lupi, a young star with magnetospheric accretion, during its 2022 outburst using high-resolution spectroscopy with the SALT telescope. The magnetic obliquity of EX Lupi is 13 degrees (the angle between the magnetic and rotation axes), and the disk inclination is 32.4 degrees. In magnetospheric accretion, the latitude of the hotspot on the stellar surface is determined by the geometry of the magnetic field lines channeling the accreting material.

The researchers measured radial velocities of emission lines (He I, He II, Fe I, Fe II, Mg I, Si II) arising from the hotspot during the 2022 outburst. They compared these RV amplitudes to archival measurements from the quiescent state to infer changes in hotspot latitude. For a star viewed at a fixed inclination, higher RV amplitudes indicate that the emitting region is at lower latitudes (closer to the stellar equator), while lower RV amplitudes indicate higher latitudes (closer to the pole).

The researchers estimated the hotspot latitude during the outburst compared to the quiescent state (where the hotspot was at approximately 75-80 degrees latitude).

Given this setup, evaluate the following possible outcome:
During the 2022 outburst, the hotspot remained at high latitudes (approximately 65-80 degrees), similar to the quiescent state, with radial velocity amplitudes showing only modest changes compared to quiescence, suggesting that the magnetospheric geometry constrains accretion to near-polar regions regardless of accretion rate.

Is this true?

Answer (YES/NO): NO